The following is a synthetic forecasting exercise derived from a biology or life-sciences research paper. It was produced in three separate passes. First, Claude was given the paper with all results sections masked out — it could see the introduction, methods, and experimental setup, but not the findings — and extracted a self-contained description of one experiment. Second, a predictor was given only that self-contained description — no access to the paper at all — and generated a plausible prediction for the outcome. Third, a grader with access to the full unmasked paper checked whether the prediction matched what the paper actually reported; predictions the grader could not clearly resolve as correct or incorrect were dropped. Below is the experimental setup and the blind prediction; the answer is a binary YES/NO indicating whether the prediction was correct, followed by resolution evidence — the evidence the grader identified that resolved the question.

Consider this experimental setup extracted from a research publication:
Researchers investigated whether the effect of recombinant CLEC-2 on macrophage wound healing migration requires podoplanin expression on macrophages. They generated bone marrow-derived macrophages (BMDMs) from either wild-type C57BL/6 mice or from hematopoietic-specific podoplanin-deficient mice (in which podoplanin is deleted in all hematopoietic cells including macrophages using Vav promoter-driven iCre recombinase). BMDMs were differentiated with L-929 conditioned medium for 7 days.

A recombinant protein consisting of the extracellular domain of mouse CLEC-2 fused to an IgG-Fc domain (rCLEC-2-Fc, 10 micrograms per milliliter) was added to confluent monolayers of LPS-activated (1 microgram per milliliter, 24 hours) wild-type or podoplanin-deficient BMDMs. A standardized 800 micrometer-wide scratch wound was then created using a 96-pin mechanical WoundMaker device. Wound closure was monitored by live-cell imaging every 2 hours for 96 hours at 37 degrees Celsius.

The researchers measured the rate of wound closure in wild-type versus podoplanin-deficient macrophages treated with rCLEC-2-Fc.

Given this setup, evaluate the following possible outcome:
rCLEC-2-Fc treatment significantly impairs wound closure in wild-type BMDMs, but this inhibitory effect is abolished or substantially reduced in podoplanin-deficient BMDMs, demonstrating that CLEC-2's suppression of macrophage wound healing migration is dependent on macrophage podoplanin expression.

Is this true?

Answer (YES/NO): NO